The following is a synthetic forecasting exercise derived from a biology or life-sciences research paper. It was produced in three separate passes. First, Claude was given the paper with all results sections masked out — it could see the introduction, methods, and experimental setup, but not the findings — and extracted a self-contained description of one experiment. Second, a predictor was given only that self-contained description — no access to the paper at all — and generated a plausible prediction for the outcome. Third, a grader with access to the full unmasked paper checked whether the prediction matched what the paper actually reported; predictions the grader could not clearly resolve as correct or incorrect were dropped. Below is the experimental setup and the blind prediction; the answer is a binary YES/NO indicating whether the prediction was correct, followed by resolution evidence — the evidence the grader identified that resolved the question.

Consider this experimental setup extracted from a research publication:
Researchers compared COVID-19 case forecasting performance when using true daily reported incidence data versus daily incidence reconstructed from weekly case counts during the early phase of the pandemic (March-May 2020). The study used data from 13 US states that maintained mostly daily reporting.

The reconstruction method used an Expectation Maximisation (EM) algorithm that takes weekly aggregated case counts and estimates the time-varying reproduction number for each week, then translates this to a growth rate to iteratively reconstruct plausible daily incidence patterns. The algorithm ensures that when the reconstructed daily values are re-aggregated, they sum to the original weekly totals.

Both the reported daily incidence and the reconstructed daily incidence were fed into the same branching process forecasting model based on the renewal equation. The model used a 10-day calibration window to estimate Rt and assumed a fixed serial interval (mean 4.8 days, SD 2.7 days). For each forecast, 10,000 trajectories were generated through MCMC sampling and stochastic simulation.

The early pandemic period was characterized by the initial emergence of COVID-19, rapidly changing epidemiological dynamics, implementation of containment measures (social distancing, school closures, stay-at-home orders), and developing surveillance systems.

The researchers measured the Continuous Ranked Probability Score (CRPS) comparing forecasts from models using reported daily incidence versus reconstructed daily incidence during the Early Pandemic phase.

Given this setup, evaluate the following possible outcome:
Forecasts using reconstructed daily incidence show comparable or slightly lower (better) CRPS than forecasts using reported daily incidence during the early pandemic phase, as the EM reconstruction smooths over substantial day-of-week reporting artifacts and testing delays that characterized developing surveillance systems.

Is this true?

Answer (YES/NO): NO